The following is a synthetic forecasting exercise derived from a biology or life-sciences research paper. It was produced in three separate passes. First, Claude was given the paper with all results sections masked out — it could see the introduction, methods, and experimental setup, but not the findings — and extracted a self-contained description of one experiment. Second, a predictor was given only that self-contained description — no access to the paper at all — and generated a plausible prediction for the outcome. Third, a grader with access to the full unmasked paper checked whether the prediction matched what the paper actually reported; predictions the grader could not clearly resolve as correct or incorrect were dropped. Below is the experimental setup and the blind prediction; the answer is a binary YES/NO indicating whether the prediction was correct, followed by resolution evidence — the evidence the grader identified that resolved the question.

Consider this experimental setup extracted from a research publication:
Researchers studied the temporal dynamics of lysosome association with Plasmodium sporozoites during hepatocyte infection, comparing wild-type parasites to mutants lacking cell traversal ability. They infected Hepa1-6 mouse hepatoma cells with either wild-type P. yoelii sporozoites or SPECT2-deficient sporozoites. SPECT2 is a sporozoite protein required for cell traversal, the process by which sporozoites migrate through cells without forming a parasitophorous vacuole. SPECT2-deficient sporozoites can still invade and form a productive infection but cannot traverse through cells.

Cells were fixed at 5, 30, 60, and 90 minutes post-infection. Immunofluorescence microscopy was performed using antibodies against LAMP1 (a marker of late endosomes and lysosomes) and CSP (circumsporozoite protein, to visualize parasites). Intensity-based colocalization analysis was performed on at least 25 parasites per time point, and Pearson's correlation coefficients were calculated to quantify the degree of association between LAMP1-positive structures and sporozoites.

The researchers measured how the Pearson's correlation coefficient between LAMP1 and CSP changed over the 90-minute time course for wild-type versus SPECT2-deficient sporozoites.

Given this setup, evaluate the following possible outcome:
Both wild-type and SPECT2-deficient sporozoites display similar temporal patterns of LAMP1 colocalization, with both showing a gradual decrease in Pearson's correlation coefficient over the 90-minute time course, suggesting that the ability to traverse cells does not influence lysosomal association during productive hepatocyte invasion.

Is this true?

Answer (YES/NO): NO